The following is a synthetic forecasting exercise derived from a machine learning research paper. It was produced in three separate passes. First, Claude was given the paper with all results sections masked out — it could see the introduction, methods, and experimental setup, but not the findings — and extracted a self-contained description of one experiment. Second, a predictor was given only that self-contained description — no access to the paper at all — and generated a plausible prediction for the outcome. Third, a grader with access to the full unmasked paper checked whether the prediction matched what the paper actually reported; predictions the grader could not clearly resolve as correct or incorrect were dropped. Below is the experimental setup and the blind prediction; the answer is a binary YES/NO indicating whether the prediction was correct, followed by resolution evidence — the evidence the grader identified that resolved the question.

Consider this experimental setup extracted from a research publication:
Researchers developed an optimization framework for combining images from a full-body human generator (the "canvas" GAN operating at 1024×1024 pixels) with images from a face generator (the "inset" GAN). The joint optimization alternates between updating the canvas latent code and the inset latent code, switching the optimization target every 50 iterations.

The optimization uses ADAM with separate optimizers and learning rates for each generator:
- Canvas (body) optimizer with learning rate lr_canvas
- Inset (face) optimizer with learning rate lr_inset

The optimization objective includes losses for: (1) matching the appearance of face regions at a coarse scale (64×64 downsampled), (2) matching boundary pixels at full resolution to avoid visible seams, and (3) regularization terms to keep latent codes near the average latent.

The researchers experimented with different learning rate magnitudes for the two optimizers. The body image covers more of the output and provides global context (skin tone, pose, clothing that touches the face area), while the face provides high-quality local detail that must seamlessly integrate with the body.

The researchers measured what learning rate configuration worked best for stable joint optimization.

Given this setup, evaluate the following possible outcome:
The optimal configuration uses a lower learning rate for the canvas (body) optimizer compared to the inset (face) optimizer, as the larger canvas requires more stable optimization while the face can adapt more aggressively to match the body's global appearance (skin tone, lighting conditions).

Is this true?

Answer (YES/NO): NO